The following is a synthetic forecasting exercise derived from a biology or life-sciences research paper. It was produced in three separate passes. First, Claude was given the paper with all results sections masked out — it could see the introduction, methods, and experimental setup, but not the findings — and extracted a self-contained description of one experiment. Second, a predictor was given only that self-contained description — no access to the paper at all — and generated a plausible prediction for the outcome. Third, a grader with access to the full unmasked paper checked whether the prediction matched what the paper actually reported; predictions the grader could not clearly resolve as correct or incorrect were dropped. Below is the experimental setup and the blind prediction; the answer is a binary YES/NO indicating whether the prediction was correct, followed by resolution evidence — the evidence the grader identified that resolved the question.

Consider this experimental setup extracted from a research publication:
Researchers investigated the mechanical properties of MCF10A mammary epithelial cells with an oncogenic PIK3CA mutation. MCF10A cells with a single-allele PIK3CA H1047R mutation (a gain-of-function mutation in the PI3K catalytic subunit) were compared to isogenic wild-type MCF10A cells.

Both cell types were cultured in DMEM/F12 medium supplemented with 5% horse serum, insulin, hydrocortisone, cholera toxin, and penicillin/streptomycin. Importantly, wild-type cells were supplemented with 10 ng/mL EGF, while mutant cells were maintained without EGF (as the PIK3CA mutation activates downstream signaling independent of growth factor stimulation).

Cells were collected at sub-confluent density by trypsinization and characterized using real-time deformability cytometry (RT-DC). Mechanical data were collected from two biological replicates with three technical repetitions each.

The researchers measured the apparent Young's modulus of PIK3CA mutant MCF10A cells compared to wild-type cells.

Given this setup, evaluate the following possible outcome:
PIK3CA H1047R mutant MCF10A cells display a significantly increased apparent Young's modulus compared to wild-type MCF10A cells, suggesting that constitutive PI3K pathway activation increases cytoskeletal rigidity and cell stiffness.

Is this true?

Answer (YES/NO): YES